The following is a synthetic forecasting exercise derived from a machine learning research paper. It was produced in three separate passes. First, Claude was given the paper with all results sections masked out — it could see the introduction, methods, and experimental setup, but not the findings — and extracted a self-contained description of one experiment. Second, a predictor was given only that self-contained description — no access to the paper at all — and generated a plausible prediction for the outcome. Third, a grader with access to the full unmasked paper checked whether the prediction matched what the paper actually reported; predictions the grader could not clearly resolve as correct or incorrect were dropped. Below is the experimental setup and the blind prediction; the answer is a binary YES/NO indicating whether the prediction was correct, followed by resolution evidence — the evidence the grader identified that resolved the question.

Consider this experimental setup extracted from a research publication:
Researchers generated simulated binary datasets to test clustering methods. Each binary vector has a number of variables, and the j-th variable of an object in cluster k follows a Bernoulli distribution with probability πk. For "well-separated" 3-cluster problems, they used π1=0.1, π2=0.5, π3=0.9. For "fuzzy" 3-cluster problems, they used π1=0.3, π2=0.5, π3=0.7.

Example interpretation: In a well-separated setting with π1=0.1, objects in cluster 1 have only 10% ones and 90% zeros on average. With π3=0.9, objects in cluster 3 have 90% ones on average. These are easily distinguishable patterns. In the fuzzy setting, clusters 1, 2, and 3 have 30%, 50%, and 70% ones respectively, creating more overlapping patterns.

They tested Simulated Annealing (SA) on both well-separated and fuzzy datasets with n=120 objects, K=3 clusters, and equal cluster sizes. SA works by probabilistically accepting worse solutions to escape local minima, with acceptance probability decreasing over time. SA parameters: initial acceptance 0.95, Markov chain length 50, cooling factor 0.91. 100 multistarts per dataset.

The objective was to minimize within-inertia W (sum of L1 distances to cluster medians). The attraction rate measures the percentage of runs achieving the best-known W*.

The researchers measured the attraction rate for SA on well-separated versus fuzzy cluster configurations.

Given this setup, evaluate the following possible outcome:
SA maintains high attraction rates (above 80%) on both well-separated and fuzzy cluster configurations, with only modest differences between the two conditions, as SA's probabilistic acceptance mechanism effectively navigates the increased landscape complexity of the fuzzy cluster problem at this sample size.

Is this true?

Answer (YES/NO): NO